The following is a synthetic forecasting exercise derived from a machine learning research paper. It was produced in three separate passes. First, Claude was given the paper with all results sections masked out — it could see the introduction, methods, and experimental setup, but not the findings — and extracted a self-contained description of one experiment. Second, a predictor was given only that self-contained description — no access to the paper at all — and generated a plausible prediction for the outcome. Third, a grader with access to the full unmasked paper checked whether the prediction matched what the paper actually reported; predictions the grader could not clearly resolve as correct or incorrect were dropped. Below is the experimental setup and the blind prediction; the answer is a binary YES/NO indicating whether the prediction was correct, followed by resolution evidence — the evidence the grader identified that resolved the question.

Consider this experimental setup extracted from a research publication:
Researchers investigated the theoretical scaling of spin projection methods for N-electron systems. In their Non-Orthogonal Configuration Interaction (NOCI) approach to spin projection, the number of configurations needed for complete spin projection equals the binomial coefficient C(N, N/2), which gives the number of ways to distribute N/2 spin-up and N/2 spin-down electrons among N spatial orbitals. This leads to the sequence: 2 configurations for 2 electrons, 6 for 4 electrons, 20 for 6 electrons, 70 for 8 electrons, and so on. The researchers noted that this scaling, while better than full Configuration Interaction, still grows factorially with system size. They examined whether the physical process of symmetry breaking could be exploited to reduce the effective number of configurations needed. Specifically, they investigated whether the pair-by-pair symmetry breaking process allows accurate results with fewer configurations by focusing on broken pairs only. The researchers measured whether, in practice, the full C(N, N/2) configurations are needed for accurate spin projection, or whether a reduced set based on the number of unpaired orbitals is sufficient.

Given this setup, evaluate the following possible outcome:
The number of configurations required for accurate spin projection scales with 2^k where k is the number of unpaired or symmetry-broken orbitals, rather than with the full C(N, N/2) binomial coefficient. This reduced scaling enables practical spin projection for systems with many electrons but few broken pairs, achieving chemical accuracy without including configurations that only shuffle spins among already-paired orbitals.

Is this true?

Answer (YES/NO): NO